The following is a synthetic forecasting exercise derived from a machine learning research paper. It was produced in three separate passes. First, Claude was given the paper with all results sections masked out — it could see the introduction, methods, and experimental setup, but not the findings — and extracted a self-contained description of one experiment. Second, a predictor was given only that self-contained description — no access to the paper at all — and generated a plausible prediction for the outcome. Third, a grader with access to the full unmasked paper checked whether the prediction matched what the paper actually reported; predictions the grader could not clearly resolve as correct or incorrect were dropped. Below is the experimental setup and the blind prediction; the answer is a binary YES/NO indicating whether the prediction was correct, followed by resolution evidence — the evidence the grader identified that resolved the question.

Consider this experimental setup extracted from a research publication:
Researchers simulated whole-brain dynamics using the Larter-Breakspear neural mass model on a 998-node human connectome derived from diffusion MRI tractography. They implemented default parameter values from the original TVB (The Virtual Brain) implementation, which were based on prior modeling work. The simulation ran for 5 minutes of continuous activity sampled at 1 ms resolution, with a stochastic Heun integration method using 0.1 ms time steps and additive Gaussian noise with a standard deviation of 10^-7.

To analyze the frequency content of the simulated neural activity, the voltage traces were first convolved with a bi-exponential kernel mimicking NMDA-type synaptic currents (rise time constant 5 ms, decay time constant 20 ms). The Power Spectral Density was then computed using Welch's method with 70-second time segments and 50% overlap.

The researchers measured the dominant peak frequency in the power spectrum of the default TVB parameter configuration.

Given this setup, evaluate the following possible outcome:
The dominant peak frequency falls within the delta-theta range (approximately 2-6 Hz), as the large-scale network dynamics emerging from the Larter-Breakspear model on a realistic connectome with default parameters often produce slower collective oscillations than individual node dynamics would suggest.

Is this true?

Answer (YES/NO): NO